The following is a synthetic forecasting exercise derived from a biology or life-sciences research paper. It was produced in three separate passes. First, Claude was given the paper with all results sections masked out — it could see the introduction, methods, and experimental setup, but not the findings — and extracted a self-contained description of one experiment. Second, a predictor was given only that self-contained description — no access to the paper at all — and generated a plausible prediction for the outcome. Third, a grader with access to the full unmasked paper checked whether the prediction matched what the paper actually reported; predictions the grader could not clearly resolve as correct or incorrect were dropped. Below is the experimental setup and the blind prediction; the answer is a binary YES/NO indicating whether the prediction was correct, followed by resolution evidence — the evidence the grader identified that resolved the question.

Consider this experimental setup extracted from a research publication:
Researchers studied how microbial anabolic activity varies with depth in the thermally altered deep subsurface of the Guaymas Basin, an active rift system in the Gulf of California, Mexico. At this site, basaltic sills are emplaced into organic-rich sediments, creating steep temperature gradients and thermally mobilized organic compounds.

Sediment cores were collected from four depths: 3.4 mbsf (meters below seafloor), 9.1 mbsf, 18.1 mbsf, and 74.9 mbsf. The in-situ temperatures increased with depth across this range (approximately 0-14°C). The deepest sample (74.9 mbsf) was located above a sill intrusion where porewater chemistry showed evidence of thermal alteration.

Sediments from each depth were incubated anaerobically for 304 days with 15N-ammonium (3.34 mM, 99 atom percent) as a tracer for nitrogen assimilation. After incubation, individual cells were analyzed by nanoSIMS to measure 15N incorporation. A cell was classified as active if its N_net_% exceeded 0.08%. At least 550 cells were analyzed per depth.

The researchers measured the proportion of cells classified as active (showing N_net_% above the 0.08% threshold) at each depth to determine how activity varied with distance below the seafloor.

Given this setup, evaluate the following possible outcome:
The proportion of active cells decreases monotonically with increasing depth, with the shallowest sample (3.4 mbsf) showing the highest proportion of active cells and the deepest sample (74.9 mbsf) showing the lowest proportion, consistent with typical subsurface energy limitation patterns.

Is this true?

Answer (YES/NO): YES